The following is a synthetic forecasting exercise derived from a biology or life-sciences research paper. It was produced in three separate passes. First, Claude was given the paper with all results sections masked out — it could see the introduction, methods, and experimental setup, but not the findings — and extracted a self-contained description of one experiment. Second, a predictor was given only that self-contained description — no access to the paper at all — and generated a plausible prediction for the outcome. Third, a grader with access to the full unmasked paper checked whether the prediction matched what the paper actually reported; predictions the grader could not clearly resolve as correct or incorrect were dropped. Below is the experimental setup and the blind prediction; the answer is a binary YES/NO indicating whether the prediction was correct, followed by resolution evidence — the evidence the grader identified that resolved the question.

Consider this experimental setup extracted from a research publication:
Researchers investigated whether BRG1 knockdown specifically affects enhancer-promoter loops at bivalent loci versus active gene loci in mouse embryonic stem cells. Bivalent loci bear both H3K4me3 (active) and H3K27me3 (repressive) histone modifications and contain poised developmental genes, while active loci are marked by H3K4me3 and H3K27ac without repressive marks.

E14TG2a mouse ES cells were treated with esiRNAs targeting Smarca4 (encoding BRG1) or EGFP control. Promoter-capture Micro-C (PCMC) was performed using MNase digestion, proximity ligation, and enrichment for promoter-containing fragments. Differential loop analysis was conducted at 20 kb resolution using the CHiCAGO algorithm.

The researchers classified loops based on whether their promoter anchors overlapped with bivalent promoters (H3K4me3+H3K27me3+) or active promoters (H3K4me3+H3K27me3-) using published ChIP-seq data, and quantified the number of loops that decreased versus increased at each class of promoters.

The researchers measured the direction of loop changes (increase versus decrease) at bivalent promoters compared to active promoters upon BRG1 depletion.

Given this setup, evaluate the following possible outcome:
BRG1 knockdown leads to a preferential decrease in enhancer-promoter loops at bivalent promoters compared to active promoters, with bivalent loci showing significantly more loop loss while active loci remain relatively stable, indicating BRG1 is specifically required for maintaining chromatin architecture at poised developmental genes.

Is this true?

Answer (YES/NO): YES